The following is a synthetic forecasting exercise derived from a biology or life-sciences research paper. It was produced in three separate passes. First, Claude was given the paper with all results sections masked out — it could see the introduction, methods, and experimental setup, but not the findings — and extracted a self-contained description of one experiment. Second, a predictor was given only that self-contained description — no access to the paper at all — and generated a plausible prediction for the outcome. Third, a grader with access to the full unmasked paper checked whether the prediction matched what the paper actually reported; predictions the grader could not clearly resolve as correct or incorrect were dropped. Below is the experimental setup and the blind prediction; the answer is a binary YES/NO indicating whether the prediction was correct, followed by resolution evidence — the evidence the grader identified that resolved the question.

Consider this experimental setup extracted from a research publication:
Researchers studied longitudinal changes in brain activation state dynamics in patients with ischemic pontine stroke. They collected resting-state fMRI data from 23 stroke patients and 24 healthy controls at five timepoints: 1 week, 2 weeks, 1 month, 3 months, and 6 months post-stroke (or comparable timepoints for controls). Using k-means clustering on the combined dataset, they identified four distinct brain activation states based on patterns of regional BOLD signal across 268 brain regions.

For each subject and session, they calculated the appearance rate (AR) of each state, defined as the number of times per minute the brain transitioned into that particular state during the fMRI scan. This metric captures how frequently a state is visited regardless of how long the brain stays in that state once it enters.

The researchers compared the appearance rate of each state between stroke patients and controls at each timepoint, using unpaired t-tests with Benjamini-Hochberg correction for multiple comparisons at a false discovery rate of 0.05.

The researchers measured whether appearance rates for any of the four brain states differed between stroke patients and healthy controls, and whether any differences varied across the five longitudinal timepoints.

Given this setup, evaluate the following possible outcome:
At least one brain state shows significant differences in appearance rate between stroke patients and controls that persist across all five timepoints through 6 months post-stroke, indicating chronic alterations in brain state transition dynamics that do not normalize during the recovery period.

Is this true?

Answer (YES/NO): NO